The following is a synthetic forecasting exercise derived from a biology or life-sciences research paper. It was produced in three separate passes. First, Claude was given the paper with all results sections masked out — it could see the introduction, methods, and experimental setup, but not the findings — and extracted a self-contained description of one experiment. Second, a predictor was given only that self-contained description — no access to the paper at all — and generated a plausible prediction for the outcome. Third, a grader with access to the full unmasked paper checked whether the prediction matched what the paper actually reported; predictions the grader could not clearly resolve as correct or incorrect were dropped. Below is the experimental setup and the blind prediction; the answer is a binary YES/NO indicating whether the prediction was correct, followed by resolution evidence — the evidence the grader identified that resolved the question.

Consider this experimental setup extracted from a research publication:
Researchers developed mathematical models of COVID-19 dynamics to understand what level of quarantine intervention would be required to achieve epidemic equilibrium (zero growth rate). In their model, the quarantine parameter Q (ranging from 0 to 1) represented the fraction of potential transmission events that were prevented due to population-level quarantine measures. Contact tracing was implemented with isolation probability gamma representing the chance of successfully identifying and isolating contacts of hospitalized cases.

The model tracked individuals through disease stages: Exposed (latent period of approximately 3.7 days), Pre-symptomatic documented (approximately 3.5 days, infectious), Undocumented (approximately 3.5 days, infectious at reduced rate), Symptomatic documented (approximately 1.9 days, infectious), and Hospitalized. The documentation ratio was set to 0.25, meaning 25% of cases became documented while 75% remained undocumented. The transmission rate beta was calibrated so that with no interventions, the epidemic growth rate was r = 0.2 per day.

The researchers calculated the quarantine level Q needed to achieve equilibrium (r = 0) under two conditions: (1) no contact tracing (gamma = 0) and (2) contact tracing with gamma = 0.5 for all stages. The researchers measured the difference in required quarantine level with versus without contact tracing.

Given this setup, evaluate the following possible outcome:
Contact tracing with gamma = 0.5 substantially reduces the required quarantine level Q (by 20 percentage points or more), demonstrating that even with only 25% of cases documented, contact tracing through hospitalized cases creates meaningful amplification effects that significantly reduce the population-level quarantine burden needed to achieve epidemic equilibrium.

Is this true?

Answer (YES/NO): NO